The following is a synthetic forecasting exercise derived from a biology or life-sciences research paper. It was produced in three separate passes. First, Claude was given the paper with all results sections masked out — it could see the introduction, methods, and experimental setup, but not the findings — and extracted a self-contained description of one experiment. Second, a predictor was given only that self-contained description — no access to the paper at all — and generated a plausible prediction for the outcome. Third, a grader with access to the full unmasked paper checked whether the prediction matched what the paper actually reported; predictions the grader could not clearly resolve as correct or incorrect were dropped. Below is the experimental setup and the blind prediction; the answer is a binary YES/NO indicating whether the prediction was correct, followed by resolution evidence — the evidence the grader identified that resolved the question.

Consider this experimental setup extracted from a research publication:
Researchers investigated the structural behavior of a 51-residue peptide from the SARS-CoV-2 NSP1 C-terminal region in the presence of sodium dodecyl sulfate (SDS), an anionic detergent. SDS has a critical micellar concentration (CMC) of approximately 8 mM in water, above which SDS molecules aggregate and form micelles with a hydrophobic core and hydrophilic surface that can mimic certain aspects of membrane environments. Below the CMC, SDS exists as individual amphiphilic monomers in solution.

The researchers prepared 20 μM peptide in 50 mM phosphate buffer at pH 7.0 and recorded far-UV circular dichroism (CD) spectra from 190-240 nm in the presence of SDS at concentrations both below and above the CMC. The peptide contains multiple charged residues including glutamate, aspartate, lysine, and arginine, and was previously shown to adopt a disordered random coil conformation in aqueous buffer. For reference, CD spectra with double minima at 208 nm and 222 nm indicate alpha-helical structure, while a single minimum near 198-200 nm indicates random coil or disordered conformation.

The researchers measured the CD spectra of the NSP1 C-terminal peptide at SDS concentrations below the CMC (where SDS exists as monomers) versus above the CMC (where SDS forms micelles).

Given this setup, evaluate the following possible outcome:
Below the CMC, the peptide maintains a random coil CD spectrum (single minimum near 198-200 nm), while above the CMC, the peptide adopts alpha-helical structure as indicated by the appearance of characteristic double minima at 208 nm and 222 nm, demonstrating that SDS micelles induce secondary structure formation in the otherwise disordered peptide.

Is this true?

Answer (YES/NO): YES